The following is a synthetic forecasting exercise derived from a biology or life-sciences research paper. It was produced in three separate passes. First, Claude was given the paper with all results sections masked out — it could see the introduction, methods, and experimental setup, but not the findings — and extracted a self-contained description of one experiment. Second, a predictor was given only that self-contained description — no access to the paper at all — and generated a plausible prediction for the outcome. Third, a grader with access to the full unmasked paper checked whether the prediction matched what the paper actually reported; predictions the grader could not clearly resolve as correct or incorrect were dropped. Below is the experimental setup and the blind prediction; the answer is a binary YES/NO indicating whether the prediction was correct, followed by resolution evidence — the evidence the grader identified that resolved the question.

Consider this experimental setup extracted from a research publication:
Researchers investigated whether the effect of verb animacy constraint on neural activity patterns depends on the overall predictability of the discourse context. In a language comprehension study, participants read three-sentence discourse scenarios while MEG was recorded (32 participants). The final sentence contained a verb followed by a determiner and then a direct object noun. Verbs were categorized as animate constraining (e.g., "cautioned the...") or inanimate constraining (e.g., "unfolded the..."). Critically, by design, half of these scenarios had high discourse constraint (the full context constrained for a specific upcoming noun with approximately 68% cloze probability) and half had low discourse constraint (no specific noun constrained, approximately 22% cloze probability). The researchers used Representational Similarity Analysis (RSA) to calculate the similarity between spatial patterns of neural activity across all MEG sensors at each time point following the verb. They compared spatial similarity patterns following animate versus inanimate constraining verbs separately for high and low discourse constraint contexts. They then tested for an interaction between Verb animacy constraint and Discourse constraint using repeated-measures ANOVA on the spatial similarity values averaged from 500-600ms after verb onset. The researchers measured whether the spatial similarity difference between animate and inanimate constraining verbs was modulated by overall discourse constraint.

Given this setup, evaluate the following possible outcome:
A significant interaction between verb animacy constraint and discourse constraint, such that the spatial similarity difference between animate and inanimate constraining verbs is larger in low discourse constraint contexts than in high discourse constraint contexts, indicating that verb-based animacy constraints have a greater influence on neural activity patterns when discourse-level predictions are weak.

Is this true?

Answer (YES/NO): NO